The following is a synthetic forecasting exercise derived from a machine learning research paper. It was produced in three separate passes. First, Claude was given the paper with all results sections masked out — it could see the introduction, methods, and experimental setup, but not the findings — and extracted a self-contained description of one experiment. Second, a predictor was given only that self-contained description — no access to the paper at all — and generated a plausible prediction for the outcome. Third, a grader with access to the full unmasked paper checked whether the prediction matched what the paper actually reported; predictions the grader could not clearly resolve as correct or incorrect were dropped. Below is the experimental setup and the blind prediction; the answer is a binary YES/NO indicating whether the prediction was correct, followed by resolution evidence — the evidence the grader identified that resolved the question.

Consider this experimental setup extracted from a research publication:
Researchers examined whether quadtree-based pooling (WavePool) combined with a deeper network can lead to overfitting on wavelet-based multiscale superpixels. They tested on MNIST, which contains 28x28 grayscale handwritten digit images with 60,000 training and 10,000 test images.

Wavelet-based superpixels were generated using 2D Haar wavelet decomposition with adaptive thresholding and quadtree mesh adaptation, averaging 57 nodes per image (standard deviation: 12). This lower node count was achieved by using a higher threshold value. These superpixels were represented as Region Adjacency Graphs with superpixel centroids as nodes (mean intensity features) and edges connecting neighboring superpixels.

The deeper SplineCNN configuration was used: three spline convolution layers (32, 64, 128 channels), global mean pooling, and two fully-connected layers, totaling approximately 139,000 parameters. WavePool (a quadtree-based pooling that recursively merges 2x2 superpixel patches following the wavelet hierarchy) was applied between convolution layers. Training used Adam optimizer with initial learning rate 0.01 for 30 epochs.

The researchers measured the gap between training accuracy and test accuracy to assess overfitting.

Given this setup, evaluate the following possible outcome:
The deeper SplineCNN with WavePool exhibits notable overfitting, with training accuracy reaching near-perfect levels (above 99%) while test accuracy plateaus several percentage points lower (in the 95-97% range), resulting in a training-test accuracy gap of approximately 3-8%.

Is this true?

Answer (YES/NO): NO